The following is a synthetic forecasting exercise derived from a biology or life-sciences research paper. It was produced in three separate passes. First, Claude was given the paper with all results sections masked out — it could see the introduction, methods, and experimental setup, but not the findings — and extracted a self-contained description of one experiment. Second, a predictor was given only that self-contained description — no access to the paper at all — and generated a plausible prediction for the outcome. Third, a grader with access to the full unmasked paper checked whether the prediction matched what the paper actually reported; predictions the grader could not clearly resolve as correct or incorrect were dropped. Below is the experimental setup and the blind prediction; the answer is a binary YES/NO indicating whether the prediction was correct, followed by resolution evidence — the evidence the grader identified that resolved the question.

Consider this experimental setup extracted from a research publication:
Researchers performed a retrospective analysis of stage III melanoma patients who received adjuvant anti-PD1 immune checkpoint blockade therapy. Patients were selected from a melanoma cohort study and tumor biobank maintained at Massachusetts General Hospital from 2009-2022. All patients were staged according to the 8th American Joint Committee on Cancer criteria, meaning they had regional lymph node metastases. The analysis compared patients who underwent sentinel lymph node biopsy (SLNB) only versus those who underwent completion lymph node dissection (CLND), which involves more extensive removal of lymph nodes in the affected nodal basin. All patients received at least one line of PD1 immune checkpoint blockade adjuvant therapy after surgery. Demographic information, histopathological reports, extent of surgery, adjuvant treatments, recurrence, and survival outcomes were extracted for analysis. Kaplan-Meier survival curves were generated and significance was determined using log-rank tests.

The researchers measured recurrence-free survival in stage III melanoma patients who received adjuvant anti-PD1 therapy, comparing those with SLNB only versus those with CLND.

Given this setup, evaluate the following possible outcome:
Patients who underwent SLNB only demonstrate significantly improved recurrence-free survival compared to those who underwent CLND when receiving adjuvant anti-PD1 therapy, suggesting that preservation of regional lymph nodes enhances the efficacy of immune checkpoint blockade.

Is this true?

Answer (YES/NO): NO